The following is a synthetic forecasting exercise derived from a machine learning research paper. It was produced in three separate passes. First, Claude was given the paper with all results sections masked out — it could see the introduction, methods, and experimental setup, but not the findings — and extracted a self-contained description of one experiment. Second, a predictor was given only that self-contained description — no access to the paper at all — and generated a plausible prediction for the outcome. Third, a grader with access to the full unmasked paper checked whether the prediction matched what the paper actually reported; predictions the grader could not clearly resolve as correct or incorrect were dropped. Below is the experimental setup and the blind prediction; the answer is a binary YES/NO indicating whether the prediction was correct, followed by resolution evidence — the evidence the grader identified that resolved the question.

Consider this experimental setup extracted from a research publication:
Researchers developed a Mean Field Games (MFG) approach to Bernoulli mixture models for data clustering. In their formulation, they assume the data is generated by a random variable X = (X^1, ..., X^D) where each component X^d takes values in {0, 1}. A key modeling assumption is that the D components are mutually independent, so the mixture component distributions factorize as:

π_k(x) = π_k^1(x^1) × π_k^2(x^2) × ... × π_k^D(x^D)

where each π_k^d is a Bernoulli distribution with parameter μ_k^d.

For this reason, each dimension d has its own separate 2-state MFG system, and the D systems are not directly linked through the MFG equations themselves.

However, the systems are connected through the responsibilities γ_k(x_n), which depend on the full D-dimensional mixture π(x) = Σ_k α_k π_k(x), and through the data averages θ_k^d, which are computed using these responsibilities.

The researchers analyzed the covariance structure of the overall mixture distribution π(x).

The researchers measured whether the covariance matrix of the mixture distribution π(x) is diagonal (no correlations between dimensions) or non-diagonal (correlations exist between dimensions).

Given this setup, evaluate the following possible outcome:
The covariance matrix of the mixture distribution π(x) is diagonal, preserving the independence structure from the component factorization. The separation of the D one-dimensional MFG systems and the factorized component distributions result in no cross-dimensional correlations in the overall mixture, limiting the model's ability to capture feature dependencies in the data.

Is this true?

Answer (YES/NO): NO